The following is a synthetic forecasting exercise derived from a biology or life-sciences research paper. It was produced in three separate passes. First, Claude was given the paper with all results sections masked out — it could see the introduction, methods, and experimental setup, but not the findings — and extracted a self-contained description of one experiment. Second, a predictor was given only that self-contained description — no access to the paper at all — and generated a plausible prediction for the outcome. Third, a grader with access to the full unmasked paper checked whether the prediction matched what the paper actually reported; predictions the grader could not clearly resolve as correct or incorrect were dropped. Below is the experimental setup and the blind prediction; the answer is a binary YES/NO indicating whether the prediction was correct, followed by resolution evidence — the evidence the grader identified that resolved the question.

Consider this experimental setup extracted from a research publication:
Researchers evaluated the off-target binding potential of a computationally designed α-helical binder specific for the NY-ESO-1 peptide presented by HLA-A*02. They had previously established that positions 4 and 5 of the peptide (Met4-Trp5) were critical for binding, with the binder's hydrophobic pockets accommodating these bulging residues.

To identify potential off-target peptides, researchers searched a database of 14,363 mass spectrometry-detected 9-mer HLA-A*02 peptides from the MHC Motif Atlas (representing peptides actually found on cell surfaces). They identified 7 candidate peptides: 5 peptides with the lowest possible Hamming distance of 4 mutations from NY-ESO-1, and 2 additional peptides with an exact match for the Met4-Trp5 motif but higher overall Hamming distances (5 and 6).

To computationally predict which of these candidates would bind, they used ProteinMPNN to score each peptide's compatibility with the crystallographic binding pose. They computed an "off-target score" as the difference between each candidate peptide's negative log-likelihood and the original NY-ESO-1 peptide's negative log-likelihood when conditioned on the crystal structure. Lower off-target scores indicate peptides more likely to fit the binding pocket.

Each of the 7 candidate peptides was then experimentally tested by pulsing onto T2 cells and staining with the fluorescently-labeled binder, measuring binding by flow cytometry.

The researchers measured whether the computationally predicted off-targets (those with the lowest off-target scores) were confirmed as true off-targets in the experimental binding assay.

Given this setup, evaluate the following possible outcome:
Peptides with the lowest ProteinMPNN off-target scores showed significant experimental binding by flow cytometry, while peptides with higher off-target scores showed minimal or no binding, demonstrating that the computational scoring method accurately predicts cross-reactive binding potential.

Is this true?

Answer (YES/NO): YES